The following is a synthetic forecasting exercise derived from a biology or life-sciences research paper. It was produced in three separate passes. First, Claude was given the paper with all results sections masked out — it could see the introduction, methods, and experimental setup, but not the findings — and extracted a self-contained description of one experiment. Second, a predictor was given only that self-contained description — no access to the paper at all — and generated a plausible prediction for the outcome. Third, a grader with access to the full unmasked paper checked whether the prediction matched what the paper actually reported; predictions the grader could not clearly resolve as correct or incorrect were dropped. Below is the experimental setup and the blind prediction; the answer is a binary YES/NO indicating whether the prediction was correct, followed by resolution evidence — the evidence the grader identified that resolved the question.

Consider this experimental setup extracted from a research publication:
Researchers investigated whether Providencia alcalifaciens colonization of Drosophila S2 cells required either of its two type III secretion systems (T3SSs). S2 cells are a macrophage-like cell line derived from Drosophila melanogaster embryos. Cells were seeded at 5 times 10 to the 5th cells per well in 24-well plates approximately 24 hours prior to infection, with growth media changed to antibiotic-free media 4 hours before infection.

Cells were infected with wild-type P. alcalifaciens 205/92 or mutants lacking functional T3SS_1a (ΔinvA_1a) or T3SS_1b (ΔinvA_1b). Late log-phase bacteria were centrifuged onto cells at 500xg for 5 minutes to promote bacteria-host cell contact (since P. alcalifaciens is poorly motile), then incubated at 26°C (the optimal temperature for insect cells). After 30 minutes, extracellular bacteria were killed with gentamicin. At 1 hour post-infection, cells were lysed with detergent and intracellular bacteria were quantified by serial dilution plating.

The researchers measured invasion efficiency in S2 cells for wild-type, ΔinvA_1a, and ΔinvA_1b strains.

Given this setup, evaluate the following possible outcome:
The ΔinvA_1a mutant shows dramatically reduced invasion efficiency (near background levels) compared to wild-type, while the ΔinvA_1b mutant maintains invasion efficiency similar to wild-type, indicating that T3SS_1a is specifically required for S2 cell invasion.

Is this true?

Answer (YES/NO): YES